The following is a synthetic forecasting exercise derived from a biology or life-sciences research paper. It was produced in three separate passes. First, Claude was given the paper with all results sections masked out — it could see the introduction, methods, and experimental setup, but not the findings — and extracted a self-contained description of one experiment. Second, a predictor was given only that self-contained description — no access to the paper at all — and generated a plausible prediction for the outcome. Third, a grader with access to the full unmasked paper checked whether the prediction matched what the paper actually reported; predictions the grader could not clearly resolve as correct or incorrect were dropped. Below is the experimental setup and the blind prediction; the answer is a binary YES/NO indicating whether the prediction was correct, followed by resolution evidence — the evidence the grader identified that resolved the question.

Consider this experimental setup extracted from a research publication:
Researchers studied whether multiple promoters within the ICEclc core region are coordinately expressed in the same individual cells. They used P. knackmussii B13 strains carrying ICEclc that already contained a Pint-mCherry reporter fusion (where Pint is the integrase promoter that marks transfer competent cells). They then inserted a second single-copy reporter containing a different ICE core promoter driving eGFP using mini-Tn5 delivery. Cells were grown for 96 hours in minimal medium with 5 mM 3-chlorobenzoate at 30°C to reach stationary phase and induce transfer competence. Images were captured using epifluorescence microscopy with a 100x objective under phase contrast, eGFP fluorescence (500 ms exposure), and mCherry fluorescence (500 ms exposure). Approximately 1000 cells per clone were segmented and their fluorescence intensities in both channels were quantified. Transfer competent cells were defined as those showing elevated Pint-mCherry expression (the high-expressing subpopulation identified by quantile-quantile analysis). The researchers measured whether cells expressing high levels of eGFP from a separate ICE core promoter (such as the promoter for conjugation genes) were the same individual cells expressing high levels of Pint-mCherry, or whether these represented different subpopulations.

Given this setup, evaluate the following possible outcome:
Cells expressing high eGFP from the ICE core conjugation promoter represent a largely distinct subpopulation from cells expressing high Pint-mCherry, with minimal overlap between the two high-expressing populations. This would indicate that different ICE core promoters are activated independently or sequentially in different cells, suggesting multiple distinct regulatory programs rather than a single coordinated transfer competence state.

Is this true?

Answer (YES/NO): NO